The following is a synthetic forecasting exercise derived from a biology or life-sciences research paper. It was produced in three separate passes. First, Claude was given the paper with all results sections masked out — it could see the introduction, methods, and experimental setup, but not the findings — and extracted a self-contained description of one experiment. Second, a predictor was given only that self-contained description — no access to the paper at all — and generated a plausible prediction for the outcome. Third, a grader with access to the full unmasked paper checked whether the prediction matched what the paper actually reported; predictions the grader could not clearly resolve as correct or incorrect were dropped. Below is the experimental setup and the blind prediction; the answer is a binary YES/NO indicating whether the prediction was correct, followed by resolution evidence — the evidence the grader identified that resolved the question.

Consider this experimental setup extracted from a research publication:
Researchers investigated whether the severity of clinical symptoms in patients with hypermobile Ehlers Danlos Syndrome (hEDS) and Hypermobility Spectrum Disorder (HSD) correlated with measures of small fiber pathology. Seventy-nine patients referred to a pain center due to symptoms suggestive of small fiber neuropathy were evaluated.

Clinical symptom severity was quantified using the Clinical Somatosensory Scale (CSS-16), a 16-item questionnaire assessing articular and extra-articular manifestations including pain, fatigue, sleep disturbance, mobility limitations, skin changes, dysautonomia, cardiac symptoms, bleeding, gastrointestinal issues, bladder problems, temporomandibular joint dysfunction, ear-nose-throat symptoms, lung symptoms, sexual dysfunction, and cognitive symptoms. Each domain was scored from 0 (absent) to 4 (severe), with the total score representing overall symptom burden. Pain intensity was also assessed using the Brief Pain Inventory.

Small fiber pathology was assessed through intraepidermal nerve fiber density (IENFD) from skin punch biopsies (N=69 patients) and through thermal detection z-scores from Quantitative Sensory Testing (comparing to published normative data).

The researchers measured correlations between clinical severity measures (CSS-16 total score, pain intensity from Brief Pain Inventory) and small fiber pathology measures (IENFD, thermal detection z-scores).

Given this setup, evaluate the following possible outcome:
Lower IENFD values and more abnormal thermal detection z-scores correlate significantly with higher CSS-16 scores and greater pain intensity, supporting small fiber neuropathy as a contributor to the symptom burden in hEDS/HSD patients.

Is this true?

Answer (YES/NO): NO